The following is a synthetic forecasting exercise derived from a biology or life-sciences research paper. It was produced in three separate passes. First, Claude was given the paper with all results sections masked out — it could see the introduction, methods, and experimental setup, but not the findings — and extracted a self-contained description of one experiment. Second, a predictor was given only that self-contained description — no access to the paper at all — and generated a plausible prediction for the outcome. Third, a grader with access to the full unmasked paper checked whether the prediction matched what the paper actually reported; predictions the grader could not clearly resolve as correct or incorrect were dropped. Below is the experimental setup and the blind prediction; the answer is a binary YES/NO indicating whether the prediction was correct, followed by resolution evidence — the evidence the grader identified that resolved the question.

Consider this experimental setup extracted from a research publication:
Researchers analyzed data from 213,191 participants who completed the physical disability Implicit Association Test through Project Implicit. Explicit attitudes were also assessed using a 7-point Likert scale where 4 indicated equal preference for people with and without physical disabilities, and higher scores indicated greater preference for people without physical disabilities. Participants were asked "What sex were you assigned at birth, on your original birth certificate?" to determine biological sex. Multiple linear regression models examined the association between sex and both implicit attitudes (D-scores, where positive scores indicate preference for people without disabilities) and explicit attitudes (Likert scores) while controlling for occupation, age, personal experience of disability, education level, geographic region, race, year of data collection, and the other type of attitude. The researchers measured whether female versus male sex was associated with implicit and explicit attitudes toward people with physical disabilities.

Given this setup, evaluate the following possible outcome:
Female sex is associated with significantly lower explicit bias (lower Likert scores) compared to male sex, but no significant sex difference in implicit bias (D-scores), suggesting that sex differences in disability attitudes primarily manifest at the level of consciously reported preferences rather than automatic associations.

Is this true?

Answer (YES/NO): NO